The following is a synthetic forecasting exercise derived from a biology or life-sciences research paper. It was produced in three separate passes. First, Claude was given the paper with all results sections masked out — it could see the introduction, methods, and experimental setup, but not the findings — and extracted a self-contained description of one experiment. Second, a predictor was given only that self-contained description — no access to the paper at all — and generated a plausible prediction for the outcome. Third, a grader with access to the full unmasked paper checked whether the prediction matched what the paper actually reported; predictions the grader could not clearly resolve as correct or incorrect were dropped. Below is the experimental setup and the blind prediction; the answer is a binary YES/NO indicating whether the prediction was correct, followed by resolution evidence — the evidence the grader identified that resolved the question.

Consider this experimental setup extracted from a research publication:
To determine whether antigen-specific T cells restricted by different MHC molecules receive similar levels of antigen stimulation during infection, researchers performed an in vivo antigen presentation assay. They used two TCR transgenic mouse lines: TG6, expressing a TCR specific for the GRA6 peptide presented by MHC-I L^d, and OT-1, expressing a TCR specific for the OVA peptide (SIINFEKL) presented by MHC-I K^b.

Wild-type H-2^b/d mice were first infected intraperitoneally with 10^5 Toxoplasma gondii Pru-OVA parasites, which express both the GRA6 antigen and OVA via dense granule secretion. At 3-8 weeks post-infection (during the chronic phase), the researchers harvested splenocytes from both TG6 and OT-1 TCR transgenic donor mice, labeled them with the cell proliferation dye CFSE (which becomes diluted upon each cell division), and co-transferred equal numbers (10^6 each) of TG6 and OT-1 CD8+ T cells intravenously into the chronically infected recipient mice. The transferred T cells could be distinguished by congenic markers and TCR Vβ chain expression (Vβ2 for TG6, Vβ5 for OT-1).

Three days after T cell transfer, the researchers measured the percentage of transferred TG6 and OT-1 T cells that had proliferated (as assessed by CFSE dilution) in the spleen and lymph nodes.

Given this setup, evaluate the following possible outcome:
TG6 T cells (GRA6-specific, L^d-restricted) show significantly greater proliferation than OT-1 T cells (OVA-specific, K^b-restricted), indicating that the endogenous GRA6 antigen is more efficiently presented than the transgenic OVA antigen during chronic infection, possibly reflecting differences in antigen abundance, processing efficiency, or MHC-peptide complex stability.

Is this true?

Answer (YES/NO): NO